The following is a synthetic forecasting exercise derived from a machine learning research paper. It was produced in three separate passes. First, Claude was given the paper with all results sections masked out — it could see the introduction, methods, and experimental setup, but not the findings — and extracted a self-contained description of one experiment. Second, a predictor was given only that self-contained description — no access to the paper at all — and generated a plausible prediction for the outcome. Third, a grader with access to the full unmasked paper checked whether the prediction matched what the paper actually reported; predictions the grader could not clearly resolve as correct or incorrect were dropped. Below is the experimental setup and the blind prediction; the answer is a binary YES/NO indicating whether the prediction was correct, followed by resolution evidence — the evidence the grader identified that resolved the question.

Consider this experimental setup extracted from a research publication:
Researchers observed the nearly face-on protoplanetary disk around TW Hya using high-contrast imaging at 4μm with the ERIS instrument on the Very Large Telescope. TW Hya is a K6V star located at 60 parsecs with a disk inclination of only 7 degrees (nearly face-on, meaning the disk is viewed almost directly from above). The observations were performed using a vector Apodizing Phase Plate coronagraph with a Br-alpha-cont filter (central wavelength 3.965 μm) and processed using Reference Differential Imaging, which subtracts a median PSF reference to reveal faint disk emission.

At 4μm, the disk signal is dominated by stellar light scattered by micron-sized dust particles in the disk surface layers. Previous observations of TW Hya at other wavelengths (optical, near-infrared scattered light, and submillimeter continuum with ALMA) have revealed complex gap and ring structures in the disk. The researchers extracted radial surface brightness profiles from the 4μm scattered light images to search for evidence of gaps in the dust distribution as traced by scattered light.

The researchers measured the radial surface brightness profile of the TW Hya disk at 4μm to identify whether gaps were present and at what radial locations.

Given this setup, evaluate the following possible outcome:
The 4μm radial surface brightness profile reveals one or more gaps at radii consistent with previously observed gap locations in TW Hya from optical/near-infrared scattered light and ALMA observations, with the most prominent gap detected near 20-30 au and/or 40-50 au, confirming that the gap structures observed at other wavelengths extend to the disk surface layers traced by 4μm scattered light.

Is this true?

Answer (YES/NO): YES